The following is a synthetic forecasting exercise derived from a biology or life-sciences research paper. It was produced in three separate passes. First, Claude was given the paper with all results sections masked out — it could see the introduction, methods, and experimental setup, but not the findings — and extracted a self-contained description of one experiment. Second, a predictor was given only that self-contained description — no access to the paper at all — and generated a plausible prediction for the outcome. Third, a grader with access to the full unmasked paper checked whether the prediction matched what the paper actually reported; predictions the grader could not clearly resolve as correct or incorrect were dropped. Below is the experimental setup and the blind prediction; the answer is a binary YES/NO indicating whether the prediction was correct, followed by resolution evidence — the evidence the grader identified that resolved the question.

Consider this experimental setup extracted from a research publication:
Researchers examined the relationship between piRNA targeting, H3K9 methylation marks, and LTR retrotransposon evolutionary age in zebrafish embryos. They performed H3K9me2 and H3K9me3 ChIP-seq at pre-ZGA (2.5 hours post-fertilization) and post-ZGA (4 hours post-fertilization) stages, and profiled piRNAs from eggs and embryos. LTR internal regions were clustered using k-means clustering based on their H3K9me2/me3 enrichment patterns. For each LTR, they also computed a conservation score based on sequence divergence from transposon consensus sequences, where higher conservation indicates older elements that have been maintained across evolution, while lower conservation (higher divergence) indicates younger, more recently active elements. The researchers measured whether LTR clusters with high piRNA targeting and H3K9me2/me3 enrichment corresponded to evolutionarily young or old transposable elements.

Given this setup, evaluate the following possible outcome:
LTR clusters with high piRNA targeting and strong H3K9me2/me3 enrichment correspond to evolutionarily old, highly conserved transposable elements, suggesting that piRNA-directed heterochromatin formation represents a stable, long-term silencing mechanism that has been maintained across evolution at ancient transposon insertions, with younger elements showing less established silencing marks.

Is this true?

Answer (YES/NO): NO